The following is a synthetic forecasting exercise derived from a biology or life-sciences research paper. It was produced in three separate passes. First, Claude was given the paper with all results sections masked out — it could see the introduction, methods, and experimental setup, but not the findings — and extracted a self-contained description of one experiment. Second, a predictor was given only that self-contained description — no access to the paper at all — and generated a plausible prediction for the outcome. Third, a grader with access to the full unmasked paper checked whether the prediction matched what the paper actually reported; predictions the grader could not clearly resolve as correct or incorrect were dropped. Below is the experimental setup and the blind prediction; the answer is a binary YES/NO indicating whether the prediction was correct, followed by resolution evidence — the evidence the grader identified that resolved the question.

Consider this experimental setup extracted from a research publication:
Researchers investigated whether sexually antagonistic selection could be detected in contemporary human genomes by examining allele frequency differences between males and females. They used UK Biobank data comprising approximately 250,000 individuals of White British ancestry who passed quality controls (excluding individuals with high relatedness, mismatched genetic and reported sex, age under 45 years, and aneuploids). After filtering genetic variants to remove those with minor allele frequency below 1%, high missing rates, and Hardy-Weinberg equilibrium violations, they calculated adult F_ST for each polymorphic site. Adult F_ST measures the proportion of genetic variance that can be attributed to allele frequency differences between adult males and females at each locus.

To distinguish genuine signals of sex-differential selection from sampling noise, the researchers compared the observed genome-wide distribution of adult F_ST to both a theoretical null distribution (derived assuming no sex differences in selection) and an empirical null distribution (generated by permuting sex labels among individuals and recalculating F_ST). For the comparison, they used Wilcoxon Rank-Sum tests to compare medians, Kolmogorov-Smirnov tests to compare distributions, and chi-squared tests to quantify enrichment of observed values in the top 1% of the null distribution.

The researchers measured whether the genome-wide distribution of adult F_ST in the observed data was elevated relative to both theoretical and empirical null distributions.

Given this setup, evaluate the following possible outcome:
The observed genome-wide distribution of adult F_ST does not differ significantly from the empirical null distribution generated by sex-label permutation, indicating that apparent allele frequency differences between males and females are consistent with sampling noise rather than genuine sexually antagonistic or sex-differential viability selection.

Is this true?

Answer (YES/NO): NO